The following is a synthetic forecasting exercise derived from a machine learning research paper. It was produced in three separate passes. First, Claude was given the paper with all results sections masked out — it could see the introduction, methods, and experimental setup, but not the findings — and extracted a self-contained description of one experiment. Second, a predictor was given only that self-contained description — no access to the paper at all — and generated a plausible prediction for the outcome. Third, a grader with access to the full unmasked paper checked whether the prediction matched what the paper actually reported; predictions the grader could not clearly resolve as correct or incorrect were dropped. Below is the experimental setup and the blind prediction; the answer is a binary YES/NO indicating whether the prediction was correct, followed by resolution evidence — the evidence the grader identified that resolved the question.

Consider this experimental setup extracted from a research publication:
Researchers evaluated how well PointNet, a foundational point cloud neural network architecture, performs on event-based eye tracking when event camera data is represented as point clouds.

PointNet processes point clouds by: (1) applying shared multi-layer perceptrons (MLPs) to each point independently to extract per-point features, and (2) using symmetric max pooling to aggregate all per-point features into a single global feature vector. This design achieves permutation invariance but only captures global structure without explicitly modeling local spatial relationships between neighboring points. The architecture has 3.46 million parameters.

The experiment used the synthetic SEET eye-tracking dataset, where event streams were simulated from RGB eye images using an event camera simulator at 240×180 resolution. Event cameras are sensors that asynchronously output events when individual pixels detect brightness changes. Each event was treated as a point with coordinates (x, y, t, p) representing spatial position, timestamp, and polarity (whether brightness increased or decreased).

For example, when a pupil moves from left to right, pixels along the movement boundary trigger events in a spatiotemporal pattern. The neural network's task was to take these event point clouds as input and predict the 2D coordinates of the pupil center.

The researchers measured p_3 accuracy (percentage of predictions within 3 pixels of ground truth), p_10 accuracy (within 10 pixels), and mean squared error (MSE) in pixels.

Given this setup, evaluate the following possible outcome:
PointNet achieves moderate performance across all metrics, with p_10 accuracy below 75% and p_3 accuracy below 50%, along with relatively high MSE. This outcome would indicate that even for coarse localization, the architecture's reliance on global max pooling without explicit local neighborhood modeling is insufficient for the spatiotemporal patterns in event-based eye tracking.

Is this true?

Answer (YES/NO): NO